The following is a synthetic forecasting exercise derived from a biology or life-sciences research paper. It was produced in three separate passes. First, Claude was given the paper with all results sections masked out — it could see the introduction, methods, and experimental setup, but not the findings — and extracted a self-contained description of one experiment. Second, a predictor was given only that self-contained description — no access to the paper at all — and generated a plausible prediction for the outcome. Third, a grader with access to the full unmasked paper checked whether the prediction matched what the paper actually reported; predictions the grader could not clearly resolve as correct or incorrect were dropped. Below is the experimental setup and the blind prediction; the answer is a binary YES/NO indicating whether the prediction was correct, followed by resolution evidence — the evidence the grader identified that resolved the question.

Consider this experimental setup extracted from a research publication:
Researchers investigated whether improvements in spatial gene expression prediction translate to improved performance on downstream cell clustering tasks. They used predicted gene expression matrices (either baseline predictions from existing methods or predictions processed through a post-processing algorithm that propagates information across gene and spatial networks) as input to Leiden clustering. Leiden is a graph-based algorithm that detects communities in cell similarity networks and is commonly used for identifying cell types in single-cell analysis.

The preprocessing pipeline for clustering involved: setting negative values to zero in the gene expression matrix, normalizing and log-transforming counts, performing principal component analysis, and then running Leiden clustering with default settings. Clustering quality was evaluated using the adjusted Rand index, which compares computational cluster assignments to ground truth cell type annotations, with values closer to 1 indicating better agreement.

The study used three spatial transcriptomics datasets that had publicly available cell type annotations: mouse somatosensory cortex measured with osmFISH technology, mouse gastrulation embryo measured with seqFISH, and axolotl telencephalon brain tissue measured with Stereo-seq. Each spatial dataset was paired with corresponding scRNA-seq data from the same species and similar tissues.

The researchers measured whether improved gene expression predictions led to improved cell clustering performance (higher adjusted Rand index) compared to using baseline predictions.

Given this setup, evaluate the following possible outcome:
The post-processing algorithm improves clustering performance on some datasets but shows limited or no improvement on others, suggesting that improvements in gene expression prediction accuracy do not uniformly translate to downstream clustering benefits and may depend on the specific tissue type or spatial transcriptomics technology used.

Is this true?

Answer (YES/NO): NO